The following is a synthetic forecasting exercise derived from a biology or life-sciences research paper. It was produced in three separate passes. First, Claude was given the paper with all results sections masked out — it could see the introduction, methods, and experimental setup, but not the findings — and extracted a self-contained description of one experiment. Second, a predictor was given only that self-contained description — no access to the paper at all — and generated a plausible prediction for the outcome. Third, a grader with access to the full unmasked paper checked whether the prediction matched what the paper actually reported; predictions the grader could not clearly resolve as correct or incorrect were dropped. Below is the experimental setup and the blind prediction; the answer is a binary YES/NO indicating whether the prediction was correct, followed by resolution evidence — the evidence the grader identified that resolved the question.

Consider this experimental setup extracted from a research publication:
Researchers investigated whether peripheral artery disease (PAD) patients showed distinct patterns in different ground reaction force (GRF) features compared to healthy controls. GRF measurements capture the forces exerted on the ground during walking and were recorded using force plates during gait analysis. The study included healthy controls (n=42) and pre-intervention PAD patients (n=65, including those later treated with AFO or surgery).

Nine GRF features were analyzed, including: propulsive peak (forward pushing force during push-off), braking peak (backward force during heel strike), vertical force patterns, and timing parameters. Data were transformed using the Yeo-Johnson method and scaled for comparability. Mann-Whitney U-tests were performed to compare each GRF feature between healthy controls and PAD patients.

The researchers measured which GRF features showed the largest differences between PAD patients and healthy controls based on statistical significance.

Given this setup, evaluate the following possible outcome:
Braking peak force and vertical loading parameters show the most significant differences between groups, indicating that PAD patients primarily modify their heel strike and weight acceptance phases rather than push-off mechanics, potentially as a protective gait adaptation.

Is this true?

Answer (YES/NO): NO